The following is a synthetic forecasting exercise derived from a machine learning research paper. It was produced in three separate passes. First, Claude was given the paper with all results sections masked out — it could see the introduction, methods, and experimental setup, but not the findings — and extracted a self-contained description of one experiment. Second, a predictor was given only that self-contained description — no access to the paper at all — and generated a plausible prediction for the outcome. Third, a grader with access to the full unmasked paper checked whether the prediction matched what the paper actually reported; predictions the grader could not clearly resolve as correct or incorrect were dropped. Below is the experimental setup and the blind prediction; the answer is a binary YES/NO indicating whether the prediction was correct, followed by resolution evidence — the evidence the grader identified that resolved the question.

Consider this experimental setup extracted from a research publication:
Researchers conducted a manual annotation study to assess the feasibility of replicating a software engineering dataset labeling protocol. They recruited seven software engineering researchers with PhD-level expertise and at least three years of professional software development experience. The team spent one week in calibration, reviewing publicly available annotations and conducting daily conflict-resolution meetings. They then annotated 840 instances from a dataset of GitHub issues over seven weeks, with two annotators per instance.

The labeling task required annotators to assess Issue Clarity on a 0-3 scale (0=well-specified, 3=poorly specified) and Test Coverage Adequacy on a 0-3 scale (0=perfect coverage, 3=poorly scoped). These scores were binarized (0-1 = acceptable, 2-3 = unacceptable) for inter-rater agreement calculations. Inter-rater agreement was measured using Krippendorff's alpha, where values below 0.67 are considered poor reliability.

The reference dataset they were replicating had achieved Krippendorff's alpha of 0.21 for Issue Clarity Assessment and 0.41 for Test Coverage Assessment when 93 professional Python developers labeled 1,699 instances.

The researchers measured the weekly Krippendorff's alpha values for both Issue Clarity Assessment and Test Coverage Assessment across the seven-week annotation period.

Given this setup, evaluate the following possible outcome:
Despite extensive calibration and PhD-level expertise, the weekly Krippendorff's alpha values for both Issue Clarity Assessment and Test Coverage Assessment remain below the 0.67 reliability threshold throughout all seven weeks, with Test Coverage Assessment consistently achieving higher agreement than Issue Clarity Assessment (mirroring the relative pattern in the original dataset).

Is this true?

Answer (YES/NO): NO